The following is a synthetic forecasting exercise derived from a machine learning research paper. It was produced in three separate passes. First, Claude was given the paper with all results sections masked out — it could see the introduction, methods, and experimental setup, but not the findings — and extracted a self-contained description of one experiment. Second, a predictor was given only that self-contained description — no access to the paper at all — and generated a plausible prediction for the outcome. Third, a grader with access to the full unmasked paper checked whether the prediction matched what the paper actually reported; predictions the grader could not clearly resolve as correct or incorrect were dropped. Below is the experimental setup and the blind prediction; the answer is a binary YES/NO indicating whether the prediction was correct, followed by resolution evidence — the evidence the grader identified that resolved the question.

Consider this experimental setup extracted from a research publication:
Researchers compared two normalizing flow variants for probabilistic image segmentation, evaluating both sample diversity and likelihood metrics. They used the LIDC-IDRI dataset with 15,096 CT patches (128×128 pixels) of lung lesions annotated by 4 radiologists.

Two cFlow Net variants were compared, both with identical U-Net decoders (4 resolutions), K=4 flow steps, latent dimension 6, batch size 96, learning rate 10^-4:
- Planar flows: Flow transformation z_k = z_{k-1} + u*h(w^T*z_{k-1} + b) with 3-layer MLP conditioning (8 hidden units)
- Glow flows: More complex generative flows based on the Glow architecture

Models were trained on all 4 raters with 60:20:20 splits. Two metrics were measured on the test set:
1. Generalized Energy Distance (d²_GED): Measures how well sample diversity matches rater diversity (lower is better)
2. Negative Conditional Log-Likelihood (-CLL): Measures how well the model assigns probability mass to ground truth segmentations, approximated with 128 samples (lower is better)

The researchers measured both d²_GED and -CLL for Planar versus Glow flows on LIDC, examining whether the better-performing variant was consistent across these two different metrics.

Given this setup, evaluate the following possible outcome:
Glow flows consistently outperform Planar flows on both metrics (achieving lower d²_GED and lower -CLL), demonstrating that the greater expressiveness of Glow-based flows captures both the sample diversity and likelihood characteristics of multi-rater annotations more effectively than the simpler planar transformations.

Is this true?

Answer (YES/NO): NO